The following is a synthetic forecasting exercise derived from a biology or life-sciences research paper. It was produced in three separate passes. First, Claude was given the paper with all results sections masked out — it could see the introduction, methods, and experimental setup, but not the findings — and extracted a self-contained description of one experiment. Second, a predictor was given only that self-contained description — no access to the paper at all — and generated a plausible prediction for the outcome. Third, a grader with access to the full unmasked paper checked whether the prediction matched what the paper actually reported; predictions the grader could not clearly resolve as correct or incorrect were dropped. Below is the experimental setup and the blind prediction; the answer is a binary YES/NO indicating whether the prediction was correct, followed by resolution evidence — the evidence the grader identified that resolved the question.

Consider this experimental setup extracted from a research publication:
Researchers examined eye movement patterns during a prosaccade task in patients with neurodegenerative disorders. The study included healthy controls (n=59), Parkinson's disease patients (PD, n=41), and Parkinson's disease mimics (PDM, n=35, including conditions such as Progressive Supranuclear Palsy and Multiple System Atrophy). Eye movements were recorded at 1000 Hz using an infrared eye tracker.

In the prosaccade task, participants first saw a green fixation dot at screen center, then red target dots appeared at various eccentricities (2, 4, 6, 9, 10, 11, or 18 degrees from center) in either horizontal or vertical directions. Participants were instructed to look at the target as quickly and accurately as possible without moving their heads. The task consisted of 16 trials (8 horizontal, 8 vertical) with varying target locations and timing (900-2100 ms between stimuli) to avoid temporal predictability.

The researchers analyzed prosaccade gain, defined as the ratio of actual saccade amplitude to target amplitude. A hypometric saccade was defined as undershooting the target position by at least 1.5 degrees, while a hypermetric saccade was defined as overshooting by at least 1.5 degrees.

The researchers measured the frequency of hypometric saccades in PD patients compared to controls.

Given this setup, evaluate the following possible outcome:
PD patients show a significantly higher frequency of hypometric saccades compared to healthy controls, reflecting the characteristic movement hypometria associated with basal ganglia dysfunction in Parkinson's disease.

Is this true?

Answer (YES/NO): NO